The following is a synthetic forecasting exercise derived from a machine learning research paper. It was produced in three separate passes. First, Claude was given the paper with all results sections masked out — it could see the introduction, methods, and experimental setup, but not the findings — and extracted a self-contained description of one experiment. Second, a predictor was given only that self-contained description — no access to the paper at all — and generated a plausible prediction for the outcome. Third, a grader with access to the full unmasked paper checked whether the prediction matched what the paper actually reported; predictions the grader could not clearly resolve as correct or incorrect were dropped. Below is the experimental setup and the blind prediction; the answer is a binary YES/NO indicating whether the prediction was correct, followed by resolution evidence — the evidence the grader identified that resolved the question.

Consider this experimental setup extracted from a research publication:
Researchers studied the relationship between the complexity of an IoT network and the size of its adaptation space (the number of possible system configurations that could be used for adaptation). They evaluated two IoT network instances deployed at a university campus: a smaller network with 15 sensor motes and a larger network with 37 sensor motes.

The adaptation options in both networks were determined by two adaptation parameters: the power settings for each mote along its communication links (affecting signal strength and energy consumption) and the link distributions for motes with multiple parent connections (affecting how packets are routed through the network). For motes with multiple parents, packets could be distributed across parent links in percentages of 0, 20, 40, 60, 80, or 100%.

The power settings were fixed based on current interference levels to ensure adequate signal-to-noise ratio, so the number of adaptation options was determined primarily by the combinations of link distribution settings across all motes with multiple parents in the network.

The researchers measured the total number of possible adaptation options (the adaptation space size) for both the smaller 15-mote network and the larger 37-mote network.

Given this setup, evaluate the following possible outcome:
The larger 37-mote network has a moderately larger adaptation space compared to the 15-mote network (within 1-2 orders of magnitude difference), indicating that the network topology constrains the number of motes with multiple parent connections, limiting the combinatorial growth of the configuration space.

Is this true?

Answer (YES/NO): YES